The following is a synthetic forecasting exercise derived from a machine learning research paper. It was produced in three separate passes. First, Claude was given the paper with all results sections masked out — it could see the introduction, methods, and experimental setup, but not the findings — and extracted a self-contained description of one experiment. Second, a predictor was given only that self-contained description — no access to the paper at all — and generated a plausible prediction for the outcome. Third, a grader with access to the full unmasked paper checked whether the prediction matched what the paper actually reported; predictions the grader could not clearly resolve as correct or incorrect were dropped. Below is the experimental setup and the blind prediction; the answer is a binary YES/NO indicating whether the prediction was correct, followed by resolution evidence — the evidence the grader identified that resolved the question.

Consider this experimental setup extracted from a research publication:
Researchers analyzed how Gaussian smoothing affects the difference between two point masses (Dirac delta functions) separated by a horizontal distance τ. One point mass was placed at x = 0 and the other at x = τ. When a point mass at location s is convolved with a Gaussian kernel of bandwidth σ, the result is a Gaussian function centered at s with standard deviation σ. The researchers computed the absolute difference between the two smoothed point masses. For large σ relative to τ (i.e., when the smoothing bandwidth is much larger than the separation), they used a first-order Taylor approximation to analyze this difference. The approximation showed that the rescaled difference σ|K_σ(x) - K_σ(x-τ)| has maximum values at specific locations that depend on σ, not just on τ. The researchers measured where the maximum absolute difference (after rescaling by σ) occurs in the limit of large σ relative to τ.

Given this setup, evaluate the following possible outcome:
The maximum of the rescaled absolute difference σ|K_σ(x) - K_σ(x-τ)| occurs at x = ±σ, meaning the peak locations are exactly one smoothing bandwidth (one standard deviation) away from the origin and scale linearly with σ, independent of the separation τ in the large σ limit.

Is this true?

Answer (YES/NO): NO